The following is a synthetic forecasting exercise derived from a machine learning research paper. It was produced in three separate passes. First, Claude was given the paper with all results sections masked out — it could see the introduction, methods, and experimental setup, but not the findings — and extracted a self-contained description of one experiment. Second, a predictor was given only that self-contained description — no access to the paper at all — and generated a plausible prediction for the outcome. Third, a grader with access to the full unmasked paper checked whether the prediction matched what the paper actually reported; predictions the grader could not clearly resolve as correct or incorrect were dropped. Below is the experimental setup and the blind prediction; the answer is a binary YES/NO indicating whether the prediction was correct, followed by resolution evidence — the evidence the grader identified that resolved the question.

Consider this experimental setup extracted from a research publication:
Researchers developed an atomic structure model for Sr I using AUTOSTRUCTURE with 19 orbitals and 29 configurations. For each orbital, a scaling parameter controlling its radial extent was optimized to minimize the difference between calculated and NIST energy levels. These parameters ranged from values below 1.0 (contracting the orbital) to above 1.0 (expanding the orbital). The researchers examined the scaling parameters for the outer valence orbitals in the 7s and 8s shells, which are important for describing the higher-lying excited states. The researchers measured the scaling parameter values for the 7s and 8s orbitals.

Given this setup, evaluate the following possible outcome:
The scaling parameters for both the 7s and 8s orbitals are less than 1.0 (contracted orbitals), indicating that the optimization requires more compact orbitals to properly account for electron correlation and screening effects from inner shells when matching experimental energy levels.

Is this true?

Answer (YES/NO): NO